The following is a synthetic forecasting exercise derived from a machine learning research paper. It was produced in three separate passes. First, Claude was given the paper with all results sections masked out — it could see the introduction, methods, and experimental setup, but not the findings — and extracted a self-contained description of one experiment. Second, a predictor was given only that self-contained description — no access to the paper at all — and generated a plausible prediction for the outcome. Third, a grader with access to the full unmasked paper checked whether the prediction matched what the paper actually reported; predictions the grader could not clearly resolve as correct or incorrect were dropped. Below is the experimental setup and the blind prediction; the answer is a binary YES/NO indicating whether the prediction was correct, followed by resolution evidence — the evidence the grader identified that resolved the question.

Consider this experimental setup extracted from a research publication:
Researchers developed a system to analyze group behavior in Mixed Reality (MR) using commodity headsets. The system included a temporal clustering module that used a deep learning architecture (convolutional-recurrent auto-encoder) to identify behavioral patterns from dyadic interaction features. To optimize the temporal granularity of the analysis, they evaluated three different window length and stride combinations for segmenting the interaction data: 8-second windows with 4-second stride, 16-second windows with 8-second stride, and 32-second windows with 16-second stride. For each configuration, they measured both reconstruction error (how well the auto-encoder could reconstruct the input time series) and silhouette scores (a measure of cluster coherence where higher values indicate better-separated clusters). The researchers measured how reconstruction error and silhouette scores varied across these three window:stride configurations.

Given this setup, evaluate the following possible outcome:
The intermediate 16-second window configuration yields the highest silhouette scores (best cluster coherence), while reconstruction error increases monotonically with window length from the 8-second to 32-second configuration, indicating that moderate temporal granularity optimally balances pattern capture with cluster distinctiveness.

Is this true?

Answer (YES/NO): NO